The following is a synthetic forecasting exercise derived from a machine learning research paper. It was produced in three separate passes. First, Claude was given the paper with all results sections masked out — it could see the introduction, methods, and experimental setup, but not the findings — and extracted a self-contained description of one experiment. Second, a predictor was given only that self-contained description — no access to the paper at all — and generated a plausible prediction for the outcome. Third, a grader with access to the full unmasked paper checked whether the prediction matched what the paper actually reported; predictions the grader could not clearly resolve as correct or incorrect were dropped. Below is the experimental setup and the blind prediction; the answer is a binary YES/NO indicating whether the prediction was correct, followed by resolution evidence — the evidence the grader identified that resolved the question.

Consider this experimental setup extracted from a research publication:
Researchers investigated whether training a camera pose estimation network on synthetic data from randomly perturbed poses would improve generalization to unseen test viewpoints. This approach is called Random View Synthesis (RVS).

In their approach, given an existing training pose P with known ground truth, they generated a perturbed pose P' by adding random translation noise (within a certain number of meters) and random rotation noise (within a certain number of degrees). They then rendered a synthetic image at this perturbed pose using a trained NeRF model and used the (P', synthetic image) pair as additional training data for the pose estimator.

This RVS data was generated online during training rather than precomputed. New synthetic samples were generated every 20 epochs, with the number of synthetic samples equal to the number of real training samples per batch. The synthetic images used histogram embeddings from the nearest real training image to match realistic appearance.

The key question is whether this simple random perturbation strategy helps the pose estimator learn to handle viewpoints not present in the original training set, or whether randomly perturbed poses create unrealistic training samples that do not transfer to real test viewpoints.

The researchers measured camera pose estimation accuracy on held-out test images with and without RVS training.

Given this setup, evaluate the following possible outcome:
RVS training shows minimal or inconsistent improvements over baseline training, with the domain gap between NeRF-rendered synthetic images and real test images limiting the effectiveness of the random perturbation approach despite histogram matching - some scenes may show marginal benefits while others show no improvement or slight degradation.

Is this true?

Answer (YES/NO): NO